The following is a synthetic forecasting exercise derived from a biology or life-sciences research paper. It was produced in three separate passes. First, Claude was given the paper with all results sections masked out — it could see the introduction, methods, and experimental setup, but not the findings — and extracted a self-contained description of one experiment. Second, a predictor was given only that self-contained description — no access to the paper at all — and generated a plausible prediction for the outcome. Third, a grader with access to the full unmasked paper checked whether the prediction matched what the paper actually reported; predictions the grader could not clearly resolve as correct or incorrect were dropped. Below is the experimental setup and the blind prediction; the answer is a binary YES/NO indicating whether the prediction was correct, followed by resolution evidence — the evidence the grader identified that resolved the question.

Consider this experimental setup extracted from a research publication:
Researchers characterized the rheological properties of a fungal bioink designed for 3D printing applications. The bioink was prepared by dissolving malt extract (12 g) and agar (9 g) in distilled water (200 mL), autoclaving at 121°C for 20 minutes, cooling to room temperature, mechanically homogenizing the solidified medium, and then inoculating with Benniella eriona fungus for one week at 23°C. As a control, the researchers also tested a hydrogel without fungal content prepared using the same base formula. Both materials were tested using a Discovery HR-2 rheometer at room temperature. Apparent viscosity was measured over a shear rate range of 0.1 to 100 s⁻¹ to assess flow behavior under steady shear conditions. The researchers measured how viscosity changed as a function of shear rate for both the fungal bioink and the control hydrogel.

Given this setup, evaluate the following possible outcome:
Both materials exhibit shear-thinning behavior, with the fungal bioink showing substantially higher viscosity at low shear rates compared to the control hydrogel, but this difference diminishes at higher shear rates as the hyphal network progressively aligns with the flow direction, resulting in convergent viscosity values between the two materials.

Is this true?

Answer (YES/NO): NO